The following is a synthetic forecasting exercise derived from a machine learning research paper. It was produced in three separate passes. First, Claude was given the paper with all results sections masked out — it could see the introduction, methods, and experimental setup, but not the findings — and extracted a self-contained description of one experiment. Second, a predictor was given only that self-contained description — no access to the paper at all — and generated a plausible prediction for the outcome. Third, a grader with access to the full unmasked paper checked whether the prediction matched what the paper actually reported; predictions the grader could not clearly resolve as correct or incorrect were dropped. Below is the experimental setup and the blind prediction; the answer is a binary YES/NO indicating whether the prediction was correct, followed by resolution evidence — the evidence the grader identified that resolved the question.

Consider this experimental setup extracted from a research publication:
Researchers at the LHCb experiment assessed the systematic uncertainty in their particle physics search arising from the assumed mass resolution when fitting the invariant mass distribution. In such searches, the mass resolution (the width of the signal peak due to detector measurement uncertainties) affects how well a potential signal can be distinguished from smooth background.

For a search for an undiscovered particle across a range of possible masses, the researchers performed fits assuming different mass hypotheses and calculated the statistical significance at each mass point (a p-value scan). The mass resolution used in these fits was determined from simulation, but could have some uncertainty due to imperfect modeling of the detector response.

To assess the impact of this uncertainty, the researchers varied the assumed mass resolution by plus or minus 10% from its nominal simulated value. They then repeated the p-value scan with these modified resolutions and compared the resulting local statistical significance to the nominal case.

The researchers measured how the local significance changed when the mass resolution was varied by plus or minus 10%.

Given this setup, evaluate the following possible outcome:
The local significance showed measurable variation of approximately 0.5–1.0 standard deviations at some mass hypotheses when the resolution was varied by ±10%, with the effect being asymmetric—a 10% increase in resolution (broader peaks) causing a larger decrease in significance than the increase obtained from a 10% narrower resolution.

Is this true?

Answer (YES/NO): NO